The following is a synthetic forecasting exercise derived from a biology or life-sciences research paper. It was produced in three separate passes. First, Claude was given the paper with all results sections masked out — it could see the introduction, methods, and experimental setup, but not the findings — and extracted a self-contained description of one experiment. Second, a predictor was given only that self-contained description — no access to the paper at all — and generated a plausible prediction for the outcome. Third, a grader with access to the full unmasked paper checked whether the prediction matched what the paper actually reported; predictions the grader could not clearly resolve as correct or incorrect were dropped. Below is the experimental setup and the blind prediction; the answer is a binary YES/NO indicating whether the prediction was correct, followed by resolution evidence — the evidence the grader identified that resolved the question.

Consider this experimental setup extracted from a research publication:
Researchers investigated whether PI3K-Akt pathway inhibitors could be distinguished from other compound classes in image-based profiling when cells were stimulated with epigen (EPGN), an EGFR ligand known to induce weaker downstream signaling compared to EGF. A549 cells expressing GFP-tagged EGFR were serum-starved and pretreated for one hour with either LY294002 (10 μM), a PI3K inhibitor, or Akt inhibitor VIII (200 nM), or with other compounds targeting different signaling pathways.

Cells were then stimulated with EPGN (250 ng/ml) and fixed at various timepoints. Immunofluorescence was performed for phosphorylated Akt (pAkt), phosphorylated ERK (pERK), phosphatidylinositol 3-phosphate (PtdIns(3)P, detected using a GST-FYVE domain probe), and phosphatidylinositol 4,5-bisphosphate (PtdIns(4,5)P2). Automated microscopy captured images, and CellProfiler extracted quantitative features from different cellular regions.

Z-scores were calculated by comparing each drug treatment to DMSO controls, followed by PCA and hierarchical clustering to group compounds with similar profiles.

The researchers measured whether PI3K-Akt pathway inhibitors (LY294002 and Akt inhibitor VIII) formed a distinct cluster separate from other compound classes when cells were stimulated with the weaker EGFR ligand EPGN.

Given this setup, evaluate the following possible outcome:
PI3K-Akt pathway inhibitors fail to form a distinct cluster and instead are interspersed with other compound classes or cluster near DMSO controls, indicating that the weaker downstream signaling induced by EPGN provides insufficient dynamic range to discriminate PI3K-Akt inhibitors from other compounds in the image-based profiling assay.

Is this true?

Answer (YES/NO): NO